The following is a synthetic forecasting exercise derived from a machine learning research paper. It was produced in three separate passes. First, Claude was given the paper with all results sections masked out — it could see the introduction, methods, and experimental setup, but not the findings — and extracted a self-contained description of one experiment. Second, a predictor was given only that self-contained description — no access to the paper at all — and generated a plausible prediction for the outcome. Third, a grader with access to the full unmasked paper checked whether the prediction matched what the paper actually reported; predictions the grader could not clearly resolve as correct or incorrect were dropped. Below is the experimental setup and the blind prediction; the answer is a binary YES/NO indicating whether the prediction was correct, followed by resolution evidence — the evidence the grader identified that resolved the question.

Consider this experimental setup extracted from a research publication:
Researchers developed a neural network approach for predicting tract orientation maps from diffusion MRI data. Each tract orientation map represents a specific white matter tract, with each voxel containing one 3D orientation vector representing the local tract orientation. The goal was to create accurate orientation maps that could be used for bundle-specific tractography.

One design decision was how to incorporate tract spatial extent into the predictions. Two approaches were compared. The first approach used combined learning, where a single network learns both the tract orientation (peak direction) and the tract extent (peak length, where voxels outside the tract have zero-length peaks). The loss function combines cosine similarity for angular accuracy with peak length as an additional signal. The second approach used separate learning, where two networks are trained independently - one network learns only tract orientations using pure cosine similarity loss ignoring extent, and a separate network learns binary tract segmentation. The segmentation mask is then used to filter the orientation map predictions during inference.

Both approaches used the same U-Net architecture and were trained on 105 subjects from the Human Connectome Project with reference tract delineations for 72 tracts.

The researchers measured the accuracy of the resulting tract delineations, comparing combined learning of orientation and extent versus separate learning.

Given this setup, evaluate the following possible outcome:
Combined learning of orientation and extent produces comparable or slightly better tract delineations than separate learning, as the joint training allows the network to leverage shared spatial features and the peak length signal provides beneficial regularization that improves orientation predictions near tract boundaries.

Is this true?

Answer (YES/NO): NO